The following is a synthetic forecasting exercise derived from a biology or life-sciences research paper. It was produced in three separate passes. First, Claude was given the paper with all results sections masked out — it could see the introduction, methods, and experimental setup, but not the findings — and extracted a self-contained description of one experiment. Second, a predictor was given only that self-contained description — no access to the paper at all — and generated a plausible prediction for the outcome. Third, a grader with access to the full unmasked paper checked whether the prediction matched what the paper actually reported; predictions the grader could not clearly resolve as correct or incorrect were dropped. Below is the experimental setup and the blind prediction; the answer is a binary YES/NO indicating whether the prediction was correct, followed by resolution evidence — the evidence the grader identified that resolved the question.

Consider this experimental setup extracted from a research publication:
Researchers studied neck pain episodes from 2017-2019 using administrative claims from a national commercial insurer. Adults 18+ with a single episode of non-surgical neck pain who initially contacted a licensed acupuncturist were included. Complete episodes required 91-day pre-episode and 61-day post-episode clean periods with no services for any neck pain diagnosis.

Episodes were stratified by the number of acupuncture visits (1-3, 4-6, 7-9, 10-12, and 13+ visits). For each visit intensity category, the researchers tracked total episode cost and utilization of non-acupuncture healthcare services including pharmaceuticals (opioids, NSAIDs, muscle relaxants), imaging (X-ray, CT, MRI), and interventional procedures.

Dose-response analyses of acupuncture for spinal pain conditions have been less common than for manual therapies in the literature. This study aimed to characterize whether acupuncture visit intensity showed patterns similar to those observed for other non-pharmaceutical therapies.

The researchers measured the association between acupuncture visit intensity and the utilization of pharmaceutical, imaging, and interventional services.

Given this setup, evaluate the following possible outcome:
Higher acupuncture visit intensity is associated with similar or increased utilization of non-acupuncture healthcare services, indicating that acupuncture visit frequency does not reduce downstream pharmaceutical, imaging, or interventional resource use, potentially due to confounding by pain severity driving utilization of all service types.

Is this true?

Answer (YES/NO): YES